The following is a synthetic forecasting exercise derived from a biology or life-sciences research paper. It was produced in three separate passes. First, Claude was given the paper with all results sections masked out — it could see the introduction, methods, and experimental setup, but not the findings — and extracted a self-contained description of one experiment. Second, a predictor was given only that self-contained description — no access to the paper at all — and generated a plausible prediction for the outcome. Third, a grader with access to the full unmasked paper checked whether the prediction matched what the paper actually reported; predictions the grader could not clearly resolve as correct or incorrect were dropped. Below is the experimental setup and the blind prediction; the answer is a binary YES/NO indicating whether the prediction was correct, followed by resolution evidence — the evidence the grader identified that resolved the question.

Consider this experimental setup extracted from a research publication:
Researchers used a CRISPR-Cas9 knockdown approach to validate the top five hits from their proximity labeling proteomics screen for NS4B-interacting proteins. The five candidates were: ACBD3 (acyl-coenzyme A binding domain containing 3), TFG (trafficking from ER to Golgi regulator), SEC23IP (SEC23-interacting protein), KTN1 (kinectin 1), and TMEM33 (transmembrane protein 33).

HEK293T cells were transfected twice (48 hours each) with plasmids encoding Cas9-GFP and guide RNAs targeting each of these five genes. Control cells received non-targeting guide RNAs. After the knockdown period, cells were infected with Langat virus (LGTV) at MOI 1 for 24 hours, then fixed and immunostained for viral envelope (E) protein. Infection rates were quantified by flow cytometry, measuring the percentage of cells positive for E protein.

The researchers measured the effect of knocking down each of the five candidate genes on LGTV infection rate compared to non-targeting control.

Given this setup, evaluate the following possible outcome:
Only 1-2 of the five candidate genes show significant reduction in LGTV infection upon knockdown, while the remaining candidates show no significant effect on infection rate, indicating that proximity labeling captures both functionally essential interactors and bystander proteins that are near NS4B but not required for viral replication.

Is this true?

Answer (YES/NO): NO